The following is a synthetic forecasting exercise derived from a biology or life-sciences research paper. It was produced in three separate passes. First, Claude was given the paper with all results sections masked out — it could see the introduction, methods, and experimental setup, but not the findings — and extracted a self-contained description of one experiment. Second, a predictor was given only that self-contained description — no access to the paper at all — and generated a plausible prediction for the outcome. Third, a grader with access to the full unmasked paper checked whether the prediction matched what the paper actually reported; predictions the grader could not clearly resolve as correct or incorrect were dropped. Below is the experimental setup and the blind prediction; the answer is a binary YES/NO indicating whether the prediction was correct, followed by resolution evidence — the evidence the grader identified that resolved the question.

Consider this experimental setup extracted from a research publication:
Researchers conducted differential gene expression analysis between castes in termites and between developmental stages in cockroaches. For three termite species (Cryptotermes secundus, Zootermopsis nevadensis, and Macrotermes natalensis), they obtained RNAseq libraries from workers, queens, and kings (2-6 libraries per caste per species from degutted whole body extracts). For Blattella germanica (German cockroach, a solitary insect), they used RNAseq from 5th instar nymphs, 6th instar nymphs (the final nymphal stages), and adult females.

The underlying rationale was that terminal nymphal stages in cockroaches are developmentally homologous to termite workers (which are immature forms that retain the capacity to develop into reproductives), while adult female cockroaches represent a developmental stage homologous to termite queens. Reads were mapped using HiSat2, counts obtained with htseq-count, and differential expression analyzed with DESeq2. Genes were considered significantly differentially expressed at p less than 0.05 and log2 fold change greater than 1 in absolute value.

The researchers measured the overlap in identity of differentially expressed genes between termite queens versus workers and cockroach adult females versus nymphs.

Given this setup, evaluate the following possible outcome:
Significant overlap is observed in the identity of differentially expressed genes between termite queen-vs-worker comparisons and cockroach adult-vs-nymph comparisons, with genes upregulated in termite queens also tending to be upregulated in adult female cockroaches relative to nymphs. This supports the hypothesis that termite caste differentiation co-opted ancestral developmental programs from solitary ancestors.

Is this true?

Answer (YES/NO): NO